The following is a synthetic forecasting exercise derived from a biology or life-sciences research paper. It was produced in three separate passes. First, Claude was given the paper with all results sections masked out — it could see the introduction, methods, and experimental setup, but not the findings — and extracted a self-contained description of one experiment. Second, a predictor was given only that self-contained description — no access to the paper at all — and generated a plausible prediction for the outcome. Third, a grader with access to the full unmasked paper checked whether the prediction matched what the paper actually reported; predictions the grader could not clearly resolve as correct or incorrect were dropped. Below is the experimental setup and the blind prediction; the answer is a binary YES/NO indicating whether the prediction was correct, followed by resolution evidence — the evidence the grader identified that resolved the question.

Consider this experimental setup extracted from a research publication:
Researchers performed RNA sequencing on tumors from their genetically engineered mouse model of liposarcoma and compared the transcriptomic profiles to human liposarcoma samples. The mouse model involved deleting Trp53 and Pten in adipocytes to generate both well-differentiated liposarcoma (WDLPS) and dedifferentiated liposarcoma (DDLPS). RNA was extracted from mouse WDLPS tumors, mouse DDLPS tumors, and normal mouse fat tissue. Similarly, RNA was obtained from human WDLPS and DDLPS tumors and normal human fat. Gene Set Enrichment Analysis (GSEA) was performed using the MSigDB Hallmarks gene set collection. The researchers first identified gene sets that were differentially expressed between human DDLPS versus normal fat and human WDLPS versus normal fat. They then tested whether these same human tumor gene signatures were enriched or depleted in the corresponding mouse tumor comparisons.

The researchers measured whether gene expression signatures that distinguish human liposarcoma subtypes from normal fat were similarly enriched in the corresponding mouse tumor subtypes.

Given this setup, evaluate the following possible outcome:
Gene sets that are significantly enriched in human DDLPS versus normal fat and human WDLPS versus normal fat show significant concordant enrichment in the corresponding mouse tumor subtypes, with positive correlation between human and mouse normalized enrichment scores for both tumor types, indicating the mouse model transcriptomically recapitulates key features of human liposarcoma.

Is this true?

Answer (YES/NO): NO